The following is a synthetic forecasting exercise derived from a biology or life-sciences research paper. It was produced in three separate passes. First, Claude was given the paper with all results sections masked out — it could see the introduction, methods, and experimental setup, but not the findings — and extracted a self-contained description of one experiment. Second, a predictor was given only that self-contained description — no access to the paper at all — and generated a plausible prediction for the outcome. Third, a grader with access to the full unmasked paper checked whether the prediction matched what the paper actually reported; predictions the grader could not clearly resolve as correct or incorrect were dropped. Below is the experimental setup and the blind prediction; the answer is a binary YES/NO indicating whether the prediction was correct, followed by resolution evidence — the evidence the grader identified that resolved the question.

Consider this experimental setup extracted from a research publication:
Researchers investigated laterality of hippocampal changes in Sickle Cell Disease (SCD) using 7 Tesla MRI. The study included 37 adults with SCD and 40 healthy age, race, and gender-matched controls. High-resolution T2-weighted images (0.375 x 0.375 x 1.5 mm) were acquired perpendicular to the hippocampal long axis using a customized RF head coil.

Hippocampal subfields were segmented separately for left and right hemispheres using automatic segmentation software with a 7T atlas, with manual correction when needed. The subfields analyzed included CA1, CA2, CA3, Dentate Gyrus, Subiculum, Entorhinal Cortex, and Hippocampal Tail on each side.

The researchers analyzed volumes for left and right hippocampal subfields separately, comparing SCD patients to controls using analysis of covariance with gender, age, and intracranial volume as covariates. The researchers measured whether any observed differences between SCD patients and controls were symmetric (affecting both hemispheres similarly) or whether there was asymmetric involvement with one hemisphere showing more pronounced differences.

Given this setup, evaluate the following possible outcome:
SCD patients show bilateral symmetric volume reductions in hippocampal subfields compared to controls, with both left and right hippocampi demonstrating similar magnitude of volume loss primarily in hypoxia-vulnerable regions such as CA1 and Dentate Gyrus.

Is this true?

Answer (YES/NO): NO